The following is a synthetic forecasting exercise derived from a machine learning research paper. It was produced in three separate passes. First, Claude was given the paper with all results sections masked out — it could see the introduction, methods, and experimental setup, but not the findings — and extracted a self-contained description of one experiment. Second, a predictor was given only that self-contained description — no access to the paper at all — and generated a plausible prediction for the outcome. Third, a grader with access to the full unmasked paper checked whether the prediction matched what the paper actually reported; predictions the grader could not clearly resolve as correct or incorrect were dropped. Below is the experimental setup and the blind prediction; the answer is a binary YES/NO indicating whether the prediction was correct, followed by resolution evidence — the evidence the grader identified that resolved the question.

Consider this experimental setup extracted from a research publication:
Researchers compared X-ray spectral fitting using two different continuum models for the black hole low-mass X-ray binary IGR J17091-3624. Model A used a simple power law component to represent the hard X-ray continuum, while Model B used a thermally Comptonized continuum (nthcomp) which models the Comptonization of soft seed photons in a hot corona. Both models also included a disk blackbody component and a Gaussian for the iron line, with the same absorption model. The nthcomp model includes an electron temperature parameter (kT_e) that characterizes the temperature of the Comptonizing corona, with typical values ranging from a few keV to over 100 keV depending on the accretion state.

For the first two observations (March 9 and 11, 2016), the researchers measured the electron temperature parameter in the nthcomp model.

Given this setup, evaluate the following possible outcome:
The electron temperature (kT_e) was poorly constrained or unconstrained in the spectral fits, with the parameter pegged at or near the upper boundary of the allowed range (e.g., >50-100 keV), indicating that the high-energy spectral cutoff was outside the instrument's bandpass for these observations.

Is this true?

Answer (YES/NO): NO